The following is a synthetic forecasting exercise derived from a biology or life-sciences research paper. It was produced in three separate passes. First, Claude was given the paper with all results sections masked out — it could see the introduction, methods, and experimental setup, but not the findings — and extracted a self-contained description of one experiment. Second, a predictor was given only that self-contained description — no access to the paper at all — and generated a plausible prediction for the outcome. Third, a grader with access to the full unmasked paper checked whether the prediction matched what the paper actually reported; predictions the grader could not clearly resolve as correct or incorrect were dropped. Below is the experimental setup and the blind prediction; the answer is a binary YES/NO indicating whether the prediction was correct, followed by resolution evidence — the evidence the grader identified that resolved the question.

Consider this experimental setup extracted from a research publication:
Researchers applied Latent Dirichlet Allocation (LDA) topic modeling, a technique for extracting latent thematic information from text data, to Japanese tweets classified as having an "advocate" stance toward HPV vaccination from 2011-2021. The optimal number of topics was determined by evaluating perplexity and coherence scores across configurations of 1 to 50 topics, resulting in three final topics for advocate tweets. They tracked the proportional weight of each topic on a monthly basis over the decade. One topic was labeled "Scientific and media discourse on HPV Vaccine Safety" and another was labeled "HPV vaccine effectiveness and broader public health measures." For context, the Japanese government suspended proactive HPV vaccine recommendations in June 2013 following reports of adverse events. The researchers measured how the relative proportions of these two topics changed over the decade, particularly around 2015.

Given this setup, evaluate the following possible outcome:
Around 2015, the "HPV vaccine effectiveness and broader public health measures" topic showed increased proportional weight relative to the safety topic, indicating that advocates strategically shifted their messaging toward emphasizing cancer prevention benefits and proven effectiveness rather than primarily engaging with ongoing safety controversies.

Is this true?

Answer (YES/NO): NO